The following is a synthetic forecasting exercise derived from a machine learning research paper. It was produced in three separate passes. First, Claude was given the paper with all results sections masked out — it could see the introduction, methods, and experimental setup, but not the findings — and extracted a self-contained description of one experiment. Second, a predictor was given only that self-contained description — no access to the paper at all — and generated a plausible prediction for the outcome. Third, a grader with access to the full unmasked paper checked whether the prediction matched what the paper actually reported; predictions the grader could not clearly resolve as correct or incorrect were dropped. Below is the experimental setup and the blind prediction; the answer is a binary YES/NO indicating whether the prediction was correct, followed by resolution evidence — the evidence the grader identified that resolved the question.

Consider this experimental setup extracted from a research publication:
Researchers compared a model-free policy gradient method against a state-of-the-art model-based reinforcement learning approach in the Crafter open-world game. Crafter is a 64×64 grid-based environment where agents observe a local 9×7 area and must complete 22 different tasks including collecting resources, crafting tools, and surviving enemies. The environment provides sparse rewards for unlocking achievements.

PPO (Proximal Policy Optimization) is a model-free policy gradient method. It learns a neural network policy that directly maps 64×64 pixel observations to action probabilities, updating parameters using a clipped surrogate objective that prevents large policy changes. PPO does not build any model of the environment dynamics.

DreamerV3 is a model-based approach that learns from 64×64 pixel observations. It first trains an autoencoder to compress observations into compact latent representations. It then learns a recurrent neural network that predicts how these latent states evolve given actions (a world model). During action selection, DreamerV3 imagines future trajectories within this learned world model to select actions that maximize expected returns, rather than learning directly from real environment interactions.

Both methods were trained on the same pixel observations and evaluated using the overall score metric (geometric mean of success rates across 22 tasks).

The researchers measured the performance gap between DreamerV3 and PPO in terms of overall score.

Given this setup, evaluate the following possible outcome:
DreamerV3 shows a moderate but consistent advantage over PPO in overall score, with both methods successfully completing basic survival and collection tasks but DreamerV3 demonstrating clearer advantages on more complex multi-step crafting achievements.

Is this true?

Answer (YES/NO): NO